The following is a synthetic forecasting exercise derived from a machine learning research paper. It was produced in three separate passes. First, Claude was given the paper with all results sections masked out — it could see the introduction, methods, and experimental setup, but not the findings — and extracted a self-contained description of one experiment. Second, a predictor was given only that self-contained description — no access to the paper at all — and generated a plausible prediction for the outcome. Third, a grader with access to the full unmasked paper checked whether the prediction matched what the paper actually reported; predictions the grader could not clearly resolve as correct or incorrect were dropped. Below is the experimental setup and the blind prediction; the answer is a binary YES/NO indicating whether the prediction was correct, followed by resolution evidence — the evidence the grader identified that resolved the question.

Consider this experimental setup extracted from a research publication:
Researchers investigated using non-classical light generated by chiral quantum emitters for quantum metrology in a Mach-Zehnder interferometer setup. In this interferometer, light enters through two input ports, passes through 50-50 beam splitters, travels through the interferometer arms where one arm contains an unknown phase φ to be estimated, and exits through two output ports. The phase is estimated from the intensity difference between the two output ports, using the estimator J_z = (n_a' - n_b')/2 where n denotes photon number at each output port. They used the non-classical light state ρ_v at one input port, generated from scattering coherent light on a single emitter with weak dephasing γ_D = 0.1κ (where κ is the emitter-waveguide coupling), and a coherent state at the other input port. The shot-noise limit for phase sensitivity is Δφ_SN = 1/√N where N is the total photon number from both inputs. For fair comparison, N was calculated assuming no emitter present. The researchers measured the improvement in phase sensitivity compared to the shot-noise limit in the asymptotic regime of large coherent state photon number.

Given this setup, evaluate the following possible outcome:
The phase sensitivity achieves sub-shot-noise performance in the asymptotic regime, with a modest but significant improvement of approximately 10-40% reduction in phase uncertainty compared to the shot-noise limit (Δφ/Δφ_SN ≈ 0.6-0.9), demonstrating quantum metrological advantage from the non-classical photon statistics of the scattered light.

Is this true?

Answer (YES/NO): YES